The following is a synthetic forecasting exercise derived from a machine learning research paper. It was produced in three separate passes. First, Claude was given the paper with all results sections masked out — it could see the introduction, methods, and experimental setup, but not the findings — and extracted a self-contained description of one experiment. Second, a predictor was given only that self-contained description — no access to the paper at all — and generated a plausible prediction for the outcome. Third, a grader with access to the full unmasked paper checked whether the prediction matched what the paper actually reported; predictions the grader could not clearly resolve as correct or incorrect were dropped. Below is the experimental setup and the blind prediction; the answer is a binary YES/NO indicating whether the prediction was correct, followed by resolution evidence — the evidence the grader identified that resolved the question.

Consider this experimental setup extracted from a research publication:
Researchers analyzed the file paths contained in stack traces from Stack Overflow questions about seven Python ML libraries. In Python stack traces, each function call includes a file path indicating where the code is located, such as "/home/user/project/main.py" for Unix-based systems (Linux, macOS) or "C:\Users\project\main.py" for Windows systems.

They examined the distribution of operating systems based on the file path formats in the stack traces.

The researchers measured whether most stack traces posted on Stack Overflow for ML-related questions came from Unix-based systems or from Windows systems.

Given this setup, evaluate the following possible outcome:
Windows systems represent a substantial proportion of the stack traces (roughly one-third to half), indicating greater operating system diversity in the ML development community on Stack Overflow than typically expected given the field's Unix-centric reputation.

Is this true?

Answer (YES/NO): NO